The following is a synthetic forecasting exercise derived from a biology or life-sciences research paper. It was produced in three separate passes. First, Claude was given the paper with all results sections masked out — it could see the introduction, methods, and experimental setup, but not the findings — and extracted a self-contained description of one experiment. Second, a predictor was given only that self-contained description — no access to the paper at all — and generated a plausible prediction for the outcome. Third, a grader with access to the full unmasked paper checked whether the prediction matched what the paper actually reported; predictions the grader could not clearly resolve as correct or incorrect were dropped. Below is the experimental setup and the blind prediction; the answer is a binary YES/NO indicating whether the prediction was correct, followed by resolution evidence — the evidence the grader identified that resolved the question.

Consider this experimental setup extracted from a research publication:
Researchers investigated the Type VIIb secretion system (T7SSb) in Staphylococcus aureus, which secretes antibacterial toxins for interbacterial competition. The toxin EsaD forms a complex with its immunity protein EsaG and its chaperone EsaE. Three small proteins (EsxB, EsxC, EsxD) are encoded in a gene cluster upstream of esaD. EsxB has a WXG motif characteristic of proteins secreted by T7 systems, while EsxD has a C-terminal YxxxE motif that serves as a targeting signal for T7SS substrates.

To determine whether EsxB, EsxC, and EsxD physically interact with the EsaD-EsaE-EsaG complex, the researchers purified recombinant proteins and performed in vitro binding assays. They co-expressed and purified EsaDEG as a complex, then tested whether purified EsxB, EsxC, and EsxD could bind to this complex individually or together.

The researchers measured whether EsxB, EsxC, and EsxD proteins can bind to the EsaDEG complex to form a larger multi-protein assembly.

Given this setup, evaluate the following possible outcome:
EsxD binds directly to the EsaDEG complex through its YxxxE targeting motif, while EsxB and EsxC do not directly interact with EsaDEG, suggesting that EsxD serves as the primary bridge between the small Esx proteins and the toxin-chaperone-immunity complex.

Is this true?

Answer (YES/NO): NO